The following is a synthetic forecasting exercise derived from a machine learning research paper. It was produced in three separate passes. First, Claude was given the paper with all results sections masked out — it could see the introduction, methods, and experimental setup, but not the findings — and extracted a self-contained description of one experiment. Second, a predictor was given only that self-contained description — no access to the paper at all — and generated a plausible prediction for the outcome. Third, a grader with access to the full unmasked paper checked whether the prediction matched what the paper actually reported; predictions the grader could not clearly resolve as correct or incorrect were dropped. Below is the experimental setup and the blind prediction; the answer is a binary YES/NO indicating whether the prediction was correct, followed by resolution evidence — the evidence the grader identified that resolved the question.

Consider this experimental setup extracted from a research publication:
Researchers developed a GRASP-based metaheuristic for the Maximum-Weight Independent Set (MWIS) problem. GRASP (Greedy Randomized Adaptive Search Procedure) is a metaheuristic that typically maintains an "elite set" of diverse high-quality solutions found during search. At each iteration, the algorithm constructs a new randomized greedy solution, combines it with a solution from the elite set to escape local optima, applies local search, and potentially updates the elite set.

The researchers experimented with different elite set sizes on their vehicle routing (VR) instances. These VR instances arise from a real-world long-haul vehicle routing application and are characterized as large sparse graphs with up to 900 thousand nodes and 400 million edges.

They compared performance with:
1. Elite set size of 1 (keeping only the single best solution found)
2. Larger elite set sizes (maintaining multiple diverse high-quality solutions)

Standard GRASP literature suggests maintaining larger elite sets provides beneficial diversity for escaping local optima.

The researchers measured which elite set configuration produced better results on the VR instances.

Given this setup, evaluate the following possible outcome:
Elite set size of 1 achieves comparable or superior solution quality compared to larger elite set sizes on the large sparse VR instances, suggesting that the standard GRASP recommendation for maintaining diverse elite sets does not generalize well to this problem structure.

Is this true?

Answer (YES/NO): YES